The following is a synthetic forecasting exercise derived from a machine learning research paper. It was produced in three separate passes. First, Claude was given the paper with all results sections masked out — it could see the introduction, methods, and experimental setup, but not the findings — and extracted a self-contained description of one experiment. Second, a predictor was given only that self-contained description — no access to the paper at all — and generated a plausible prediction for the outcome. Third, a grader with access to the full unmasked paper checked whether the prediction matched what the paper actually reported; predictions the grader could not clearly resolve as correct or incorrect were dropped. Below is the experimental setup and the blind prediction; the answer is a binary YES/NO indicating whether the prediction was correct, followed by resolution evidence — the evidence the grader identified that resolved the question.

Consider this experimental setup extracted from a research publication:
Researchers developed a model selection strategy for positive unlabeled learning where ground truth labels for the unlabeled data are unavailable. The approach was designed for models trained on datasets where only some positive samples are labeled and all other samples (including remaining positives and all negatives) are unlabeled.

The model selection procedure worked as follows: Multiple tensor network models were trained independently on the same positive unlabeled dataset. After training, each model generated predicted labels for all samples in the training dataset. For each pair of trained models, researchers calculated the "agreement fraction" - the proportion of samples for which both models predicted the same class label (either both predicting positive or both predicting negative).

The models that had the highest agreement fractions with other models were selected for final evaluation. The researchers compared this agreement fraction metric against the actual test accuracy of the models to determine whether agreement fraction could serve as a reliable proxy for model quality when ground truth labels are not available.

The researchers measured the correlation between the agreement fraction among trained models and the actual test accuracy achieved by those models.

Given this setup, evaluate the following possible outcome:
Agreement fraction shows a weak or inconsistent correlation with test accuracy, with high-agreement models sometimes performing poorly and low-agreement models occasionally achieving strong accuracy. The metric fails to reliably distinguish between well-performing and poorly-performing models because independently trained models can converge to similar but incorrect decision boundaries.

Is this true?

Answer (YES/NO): NO